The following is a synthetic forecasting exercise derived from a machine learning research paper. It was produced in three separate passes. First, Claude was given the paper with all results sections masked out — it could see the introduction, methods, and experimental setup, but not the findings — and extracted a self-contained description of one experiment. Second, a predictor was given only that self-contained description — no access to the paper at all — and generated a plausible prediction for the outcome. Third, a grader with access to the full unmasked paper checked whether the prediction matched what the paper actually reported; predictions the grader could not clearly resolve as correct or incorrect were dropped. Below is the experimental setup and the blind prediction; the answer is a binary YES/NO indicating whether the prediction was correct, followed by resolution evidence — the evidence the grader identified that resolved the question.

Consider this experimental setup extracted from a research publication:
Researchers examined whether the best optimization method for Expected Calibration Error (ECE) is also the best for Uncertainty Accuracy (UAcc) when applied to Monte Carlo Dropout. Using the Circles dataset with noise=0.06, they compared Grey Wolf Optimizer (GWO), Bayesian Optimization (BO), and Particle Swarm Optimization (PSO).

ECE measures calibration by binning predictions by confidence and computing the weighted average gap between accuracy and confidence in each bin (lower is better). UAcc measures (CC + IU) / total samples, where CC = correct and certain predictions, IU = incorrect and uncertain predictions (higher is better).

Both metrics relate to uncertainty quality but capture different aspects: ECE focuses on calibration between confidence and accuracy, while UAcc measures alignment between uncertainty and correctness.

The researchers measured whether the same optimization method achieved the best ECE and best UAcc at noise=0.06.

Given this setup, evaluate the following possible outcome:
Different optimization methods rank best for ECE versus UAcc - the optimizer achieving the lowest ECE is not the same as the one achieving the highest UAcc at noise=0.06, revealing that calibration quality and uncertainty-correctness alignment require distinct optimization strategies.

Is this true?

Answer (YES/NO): NO